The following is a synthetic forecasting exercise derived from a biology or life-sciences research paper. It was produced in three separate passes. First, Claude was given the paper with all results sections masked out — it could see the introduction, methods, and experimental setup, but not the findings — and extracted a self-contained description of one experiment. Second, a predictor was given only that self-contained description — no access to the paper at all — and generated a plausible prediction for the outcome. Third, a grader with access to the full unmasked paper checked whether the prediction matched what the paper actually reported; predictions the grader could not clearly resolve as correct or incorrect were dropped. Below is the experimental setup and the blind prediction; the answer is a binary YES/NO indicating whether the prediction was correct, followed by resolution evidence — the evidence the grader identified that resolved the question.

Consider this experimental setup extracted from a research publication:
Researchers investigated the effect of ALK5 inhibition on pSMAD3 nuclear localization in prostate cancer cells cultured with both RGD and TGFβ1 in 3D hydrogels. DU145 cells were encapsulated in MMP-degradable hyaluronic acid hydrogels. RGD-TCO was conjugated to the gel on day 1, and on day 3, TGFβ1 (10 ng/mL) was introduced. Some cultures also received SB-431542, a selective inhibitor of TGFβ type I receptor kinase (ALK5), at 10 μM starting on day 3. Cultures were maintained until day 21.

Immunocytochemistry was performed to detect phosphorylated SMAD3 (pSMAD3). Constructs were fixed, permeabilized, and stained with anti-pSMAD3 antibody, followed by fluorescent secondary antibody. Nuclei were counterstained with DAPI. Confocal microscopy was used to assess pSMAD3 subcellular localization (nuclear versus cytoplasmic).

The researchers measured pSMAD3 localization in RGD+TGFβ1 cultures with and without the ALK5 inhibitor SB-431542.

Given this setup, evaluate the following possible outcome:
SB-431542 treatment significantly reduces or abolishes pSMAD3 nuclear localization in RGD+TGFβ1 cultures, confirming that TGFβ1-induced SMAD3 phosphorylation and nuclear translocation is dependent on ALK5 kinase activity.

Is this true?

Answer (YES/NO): YES